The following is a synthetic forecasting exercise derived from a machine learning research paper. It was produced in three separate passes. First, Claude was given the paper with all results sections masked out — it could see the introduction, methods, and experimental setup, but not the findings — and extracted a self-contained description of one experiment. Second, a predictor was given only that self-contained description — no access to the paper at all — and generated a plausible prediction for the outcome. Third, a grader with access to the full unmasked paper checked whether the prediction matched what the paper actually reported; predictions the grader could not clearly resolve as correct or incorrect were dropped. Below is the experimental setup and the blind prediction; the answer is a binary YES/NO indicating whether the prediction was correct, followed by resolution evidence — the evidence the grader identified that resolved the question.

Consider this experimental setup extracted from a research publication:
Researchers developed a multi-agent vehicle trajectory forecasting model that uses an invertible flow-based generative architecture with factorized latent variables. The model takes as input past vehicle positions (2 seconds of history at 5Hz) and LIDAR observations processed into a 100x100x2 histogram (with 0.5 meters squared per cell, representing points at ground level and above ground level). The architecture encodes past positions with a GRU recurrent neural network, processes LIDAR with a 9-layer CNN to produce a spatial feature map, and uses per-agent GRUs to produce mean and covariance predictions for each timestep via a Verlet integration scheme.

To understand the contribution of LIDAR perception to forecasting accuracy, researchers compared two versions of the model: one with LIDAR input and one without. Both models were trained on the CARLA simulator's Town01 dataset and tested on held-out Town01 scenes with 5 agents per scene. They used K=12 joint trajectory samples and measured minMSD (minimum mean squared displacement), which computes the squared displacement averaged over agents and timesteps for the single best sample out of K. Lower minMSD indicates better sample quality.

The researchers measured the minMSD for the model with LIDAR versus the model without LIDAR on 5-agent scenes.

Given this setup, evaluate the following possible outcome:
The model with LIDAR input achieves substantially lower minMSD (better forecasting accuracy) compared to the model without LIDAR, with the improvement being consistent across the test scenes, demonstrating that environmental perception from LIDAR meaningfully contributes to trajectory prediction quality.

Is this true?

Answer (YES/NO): YES